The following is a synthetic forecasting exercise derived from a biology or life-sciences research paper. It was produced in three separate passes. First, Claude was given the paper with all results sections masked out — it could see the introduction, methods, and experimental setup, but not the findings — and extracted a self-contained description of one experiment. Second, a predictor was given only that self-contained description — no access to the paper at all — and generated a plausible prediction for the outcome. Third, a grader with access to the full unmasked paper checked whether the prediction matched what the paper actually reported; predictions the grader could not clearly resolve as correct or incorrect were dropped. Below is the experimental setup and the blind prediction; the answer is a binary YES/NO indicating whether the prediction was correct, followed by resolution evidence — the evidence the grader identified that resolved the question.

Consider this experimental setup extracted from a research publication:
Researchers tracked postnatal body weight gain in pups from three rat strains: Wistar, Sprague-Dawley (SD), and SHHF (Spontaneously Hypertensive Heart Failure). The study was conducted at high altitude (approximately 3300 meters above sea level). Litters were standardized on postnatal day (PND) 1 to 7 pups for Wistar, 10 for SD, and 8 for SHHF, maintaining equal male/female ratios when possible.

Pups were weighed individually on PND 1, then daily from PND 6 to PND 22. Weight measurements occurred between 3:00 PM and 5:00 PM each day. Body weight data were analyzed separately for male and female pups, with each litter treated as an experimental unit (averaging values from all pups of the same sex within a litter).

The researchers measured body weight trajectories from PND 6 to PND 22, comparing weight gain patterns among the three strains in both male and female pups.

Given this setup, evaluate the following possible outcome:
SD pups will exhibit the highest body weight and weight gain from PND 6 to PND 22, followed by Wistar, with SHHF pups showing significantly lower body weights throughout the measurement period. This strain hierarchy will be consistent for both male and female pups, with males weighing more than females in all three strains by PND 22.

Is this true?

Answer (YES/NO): NO